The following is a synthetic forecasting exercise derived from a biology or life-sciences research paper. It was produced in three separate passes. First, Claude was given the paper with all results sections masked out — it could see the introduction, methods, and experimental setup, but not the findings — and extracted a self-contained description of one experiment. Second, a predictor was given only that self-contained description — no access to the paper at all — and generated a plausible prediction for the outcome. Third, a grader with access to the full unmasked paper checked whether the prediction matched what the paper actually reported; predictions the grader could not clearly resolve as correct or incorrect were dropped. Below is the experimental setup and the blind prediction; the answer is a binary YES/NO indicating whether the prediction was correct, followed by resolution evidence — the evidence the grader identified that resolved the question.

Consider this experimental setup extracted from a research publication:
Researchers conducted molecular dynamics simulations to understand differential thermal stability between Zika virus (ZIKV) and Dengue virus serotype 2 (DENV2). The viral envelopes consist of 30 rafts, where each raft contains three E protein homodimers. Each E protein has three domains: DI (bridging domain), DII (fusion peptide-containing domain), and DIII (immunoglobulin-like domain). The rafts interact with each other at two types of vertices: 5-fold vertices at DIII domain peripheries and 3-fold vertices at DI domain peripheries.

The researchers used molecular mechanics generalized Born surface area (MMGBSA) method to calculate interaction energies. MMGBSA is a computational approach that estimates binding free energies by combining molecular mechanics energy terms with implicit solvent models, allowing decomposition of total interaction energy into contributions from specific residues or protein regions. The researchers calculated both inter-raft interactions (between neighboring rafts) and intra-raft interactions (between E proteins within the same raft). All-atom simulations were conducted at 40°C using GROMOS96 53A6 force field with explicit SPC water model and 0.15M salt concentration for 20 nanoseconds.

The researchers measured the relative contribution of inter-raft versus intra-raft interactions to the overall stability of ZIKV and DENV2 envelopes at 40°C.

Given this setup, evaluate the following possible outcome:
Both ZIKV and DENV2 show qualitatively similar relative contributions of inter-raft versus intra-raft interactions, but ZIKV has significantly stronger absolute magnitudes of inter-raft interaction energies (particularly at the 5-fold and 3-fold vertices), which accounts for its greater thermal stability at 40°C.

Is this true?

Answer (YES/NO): YES